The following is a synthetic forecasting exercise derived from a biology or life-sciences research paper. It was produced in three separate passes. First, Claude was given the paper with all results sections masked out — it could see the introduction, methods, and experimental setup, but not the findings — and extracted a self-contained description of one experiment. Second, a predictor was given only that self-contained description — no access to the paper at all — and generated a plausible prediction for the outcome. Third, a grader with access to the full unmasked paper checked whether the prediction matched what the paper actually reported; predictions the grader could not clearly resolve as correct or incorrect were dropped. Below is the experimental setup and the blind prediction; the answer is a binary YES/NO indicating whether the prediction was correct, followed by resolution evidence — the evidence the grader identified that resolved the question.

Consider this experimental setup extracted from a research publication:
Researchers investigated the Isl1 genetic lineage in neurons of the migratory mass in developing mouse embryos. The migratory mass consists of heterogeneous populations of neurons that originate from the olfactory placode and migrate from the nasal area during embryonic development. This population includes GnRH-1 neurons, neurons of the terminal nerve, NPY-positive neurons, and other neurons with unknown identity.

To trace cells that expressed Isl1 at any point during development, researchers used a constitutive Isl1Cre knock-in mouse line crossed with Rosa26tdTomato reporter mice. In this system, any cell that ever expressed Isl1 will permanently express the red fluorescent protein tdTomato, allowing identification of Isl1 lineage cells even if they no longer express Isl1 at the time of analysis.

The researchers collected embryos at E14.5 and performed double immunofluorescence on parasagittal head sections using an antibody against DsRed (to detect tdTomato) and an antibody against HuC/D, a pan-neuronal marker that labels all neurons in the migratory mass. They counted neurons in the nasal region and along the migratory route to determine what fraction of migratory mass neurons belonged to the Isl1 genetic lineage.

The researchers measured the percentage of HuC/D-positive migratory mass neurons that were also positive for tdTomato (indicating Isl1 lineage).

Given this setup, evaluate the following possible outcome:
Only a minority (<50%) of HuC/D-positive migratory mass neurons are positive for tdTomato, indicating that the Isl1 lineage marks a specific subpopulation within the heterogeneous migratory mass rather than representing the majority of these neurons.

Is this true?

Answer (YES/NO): NO